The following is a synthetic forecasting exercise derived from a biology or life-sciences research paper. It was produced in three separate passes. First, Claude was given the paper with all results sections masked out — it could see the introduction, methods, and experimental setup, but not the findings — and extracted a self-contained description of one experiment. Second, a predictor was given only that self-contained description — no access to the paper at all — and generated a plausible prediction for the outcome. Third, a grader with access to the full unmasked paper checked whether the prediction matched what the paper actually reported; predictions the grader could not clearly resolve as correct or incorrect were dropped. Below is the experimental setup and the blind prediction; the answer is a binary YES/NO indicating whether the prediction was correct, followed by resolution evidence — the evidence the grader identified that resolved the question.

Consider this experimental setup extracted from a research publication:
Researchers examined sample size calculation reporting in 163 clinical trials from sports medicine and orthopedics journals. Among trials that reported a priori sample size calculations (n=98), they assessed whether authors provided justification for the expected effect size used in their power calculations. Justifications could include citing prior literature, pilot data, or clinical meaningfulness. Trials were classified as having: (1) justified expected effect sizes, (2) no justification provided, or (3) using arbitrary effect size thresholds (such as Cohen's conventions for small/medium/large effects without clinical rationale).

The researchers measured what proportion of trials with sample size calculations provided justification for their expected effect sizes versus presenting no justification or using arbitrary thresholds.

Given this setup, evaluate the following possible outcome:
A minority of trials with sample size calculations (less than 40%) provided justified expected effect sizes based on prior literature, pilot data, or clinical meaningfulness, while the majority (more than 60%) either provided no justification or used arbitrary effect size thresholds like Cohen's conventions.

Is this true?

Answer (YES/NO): NO